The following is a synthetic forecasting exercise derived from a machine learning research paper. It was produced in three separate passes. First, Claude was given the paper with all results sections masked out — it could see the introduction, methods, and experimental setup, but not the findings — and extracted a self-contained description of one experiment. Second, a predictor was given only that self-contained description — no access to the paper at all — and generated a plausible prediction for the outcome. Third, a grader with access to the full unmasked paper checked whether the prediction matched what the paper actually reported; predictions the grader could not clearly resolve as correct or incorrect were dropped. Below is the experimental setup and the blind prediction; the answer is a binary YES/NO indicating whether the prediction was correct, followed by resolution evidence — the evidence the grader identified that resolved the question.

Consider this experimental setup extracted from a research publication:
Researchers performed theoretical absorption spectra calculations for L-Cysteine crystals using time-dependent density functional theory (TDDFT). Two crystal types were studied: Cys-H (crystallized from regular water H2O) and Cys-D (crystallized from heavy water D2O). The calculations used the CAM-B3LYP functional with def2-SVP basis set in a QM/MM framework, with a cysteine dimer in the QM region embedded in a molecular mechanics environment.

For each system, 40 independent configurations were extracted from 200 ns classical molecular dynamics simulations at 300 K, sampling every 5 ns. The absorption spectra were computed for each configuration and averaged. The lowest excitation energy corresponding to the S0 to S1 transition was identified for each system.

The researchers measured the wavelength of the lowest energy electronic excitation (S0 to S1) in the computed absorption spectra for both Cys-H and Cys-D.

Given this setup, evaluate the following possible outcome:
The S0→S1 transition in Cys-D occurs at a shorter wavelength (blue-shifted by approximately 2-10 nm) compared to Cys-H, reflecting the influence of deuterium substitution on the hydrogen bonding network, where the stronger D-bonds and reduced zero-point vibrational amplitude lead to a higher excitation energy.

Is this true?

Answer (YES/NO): NO